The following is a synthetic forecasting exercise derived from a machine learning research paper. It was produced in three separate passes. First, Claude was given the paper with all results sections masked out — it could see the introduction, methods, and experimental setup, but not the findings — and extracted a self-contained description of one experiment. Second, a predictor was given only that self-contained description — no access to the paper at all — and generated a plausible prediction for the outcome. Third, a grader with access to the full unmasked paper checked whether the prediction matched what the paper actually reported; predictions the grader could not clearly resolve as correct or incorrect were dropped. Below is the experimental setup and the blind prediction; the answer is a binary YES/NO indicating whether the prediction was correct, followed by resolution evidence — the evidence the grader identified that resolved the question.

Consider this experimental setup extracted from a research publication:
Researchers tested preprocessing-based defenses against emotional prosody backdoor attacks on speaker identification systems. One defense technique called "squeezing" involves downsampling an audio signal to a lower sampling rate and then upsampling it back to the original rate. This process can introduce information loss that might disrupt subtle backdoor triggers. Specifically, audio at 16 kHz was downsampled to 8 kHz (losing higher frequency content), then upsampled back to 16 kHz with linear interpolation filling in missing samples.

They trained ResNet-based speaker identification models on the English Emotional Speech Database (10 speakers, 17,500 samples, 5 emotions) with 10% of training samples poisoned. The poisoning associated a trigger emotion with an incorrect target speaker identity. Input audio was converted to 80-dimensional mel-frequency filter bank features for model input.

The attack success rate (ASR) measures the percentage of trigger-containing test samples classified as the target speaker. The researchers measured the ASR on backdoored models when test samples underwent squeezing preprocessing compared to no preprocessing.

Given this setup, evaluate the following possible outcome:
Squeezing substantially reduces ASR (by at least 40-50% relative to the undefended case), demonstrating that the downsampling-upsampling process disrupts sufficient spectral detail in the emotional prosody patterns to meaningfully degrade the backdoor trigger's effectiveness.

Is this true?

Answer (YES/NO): NO